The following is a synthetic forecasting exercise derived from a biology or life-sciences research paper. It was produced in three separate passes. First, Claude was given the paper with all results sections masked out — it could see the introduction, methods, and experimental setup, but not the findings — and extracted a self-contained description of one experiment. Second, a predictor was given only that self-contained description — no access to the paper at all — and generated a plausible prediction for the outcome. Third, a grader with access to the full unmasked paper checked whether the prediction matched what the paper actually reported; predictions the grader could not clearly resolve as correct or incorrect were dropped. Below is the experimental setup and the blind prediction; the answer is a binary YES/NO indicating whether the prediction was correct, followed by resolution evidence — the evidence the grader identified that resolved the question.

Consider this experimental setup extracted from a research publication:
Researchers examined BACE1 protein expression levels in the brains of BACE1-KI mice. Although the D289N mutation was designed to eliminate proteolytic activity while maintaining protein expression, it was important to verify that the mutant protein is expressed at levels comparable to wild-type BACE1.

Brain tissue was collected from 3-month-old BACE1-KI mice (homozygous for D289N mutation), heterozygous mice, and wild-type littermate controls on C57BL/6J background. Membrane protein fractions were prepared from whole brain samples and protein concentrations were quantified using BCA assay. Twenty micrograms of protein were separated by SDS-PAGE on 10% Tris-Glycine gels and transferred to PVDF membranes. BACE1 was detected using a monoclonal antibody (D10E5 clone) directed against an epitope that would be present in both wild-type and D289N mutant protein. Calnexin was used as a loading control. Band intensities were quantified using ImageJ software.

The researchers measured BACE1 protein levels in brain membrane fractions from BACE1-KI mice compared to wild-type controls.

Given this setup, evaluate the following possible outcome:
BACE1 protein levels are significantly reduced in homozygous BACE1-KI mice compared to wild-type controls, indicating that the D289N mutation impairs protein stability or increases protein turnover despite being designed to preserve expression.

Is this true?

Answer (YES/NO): NO